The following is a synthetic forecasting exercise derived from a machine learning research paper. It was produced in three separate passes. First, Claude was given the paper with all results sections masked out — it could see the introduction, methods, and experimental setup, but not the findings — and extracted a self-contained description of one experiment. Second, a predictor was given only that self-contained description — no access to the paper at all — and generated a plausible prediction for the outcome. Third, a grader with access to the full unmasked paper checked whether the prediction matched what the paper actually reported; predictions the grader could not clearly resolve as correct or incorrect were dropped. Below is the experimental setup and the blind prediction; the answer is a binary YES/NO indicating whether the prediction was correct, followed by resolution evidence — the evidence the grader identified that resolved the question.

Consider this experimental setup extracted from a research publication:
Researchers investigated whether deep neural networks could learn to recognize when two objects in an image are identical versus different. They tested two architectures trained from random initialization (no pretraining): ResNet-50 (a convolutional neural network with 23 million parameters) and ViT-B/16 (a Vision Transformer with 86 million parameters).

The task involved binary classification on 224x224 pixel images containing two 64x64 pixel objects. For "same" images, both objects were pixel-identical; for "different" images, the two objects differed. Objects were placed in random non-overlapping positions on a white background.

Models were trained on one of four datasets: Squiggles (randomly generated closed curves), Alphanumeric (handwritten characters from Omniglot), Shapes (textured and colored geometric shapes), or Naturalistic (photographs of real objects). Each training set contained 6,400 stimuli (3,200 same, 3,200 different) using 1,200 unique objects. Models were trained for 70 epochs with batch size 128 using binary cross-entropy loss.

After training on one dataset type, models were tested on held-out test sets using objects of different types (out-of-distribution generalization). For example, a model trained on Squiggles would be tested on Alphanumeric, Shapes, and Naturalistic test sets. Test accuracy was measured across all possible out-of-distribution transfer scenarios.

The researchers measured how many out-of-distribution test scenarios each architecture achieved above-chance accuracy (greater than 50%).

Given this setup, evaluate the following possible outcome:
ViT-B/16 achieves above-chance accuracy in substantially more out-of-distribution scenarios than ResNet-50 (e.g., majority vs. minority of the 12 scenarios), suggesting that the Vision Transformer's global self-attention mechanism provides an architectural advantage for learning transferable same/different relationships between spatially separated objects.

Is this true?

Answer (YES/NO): NO